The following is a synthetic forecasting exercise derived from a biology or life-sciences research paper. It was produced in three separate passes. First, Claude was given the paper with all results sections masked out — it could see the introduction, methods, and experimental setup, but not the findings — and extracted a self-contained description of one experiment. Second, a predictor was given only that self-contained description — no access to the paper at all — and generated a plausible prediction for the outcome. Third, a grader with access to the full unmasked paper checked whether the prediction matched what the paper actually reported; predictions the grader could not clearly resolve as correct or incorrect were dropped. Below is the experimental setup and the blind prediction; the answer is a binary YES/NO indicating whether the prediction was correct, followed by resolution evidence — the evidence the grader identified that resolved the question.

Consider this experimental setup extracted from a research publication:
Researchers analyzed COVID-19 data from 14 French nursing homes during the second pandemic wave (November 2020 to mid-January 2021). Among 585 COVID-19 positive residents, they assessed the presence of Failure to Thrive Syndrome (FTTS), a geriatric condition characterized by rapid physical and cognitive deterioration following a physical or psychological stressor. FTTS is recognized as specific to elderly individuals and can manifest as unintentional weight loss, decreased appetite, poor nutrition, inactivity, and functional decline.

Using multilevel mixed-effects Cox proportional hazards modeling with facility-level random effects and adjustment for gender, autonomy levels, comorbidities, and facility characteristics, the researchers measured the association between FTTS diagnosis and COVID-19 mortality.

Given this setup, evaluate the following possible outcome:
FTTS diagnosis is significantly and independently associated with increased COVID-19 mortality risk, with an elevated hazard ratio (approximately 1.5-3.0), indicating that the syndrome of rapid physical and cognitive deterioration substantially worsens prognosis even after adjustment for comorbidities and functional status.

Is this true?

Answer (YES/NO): NO